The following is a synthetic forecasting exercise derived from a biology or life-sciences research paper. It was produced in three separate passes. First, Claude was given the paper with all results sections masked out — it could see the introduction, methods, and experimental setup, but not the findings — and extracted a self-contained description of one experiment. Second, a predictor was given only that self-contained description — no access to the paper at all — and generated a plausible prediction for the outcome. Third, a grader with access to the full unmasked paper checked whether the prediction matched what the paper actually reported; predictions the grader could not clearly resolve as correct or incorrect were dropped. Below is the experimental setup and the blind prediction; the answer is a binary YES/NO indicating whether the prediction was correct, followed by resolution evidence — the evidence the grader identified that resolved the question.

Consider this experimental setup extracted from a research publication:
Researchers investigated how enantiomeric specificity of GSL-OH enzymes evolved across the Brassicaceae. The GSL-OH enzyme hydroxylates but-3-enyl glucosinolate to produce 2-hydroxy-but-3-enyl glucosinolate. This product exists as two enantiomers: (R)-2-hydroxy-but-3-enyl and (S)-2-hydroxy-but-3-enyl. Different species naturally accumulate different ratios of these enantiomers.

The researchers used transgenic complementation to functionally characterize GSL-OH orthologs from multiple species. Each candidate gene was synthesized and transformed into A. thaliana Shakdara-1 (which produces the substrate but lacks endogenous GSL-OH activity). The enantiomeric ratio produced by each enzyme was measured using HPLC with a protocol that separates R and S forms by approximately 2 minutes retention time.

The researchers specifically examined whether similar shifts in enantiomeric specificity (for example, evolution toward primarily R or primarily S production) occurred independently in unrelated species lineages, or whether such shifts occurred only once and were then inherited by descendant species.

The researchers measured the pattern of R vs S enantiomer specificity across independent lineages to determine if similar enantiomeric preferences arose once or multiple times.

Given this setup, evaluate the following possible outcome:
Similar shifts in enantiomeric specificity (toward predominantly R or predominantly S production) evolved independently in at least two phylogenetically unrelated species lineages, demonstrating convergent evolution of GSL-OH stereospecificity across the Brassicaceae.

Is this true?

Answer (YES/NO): YES